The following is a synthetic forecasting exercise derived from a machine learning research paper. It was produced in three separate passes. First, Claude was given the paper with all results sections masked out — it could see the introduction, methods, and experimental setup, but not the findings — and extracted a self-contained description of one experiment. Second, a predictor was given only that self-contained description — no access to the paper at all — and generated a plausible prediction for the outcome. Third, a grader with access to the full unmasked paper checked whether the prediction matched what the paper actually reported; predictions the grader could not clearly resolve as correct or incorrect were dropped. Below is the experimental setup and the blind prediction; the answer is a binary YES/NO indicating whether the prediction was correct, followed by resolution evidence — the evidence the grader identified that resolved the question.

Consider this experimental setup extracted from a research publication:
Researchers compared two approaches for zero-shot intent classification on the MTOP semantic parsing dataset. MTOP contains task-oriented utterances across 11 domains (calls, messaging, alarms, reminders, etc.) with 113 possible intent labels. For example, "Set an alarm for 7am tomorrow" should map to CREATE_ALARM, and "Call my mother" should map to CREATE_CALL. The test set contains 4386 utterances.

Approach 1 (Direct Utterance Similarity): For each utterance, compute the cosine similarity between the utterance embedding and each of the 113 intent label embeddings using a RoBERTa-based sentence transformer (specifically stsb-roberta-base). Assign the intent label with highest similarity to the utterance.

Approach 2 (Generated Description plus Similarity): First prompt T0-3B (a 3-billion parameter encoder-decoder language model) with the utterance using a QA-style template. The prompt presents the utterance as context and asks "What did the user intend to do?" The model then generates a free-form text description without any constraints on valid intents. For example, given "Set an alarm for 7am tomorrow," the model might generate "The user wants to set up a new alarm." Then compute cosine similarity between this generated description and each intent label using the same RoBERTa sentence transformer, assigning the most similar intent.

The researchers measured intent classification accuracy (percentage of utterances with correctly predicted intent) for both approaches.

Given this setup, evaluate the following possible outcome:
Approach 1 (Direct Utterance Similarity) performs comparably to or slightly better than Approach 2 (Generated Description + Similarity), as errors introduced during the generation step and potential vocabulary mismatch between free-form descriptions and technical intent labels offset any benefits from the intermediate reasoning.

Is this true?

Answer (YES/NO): NO